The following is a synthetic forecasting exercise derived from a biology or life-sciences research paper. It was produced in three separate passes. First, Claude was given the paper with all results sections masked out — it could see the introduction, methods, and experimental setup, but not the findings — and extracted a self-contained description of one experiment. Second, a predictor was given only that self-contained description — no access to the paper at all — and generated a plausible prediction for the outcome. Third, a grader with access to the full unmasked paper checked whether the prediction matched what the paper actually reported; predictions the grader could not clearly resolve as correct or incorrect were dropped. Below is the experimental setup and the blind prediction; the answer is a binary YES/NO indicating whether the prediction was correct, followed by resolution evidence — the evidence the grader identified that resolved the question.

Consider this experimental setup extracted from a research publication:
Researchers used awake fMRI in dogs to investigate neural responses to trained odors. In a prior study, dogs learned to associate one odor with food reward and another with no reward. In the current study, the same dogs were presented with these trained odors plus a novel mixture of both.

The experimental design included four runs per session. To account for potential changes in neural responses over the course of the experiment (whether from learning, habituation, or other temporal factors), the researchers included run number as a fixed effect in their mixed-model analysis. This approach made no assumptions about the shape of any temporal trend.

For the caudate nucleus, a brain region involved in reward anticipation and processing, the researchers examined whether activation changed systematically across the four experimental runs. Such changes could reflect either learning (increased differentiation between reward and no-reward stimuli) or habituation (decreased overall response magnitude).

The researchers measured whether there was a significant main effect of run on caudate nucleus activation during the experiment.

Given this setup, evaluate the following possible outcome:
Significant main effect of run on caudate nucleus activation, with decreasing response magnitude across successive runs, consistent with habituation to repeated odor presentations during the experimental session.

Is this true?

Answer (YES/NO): NO